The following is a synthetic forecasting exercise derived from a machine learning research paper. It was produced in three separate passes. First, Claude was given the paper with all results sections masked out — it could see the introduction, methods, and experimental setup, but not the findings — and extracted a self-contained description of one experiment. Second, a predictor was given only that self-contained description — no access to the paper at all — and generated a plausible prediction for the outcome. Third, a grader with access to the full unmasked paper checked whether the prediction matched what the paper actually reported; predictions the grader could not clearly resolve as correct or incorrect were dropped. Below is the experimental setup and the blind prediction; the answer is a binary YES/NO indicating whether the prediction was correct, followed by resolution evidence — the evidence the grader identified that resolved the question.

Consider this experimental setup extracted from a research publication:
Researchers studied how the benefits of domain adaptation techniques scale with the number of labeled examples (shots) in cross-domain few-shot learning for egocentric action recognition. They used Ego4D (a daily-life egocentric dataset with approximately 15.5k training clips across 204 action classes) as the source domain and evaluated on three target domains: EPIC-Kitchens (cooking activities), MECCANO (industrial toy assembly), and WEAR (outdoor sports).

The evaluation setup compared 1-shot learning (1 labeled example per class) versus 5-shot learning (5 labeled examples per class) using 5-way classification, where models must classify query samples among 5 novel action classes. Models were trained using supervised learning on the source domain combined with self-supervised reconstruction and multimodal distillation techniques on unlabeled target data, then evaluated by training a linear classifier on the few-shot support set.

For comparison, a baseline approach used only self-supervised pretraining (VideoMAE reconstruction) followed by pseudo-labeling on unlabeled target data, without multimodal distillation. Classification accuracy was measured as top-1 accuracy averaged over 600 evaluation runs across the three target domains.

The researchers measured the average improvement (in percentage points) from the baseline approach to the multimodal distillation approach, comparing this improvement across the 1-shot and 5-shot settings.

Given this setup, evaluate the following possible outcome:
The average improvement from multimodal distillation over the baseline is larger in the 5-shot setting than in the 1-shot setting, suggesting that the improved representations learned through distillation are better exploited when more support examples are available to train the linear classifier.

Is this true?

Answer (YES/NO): NO